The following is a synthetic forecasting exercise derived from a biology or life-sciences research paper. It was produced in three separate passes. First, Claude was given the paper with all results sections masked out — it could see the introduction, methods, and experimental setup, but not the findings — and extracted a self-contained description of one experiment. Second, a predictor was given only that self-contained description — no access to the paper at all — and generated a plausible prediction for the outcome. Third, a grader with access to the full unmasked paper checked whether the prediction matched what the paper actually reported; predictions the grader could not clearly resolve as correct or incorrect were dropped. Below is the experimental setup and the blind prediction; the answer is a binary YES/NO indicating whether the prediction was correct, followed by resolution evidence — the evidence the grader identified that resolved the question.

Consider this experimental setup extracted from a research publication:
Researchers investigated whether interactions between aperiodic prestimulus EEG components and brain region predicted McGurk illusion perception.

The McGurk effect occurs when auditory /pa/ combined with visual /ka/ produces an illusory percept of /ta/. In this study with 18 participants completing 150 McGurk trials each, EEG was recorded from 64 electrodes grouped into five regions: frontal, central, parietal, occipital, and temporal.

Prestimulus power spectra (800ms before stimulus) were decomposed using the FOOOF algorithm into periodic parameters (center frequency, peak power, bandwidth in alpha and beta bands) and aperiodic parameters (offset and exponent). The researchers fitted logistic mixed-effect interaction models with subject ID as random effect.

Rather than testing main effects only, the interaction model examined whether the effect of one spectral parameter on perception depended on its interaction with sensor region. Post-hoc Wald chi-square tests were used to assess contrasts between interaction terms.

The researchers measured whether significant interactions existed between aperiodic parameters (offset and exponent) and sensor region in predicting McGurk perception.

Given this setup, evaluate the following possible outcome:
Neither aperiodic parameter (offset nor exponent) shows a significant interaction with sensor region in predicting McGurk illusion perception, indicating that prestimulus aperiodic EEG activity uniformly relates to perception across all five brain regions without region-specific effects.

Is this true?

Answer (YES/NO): NO